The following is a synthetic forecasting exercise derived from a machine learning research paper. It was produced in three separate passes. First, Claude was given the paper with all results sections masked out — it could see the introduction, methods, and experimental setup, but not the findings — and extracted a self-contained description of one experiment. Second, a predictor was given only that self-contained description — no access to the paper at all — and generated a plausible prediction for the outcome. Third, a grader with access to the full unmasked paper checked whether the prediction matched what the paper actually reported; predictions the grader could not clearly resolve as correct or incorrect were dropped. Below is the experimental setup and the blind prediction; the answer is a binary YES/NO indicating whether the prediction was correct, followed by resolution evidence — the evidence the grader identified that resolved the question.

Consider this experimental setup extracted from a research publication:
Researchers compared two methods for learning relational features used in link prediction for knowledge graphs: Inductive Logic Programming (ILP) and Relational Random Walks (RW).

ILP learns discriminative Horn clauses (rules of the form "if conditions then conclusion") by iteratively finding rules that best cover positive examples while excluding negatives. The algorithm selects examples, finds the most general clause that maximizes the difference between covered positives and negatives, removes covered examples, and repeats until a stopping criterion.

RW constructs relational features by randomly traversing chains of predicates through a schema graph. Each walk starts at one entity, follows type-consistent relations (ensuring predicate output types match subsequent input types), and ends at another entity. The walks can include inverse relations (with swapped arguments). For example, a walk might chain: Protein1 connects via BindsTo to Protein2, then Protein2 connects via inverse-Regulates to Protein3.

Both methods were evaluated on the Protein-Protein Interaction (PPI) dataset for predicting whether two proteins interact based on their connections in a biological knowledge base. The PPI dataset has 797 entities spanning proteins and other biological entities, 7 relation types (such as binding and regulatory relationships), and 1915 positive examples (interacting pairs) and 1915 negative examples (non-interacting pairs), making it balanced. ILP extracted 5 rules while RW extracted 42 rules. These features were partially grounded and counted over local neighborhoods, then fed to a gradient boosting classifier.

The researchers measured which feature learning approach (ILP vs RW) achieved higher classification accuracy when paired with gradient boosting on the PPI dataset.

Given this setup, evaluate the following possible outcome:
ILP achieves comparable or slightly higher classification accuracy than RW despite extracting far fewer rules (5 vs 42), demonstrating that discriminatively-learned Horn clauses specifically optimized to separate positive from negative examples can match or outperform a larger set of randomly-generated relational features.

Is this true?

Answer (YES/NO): NO